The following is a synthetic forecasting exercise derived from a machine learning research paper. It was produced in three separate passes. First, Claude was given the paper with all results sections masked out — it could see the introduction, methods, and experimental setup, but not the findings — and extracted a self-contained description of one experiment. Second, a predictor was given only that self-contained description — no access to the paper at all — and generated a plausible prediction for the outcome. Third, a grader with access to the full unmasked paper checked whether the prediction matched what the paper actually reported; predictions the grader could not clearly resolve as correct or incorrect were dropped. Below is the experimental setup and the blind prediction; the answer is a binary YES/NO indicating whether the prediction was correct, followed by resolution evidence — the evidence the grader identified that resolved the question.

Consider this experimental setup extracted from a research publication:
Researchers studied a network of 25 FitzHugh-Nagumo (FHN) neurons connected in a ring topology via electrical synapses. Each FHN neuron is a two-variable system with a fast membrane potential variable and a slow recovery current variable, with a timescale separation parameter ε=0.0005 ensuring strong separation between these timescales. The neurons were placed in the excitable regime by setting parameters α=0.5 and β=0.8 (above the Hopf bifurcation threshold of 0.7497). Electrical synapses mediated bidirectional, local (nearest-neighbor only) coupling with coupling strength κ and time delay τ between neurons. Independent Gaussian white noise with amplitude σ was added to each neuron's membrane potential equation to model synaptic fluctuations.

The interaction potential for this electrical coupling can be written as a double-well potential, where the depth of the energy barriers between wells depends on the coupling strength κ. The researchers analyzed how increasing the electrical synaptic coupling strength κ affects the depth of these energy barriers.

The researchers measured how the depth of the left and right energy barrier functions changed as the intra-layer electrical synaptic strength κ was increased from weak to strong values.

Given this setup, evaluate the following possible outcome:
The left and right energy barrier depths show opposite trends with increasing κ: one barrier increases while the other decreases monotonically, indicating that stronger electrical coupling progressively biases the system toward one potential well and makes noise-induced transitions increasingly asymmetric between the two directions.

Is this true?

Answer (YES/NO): NO